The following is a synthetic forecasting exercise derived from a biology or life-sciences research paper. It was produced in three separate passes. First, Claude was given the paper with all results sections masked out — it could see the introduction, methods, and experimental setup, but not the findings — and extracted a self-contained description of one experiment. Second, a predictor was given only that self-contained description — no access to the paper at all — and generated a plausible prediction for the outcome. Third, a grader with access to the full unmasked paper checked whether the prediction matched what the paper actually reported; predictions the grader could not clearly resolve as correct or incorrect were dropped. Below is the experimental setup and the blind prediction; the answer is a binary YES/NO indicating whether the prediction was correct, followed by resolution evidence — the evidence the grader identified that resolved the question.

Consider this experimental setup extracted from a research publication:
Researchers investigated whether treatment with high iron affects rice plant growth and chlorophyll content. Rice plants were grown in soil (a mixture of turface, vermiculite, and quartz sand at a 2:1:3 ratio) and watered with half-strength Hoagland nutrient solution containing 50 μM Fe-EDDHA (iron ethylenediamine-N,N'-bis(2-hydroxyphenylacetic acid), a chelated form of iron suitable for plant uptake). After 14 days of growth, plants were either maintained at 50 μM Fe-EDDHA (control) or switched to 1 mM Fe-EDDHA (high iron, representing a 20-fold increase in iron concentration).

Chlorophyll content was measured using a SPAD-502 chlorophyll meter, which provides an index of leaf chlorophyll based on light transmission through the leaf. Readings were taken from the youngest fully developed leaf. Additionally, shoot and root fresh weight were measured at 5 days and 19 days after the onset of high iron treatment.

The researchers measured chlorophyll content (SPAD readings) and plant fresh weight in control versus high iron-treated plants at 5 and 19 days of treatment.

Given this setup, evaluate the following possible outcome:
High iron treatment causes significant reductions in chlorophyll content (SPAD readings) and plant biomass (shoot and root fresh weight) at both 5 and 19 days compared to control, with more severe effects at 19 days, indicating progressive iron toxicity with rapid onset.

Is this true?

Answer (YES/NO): NO